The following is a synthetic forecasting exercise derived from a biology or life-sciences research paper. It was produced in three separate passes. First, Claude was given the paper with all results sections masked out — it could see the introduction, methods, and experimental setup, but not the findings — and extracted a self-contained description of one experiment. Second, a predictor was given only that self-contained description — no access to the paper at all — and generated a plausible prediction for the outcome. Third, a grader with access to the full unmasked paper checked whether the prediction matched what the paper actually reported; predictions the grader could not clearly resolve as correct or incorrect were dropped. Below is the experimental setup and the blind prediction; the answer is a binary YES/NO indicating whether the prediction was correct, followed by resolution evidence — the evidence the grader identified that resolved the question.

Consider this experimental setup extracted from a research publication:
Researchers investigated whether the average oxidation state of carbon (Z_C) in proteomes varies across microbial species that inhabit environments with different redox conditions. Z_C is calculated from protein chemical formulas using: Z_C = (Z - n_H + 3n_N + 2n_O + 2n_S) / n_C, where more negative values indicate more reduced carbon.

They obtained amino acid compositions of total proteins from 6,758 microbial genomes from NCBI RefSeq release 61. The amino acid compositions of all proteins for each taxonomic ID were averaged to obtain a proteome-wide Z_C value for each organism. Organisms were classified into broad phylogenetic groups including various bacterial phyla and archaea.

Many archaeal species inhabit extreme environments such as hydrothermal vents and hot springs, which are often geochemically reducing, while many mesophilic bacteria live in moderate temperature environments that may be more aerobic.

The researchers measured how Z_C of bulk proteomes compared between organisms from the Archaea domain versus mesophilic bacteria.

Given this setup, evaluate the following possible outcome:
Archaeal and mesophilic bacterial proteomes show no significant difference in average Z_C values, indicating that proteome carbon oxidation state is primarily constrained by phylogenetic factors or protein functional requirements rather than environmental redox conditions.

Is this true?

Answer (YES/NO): NO